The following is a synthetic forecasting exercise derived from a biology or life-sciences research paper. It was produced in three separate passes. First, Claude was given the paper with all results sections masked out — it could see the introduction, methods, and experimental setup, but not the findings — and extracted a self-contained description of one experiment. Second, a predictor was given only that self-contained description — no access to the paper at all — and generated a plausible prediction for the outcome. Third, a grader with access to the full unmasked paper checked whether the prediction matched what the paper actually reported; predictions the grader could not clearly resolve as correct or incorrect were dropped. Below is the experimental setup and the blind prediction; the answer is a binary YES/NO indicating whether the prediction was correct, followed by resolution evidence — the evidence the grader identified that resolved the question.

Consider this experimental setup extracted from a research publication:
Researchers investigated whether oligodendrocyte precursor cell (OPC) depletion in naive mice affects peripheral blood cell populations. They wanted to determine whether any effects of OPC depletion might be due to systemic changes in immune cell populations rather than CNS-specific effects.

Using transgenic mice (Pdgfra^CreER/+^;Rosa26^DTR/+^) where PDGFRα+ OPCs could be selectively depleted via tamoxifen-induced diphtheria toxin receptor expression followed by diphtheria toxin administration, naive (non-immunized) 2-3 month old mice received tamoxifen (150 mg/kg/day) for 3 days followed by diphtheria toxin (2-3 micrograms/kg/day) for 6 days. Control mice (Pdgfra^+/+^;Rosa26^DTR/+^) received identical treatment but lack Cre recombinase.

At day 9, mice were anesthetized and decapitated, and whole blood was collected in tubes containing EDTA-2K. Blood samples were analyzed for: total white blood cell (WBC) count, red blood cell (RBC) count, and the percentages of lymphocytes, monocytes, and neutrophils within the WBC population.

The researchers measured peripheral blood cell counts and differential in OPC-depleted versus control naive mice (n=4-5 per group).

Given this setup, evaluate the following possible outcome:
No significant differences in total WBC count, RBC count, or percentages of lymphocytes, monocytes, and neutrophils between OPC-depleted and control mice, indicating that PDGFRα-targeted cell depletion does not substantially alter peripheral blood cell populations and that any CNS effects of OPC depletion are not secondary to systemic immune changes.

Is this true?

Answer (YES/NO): YES